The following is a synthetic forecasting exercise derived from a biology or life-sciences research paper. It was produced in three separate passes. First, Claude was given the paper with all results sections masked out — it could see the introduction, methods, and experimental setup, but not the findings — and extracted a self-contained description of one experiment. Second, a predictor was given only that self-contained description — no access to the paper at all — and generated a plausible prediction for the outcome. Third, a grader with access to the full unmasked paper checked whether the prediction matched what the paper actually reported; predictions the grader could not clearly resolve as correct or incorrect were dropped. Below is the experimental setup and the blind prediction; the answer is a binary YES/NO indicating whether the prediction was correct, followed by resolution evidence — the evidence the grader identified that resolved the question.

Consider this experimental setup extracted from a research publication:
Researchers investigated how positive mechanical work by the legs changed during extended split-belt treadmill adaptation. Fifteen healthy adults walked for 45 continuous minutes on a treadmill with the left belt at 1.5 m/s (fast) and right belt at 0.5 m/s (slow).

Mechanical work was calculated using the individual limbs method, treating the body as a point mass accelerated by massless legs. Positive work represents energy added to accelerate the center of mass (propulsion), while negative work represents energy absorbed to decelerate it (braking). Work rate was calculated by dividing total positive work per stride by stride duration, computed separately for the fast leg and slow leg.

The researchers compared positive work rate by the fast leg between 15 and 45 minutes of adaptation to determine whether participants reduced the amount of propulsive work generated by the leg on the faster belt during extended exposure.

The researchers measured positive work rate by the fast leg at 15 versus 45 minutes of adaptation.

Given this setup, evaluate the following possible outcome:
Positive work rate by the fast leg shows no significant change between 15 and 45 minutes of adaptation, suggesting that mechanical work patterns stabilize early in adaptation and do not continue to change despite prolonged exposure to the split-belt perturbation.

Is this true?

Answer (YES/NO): NO